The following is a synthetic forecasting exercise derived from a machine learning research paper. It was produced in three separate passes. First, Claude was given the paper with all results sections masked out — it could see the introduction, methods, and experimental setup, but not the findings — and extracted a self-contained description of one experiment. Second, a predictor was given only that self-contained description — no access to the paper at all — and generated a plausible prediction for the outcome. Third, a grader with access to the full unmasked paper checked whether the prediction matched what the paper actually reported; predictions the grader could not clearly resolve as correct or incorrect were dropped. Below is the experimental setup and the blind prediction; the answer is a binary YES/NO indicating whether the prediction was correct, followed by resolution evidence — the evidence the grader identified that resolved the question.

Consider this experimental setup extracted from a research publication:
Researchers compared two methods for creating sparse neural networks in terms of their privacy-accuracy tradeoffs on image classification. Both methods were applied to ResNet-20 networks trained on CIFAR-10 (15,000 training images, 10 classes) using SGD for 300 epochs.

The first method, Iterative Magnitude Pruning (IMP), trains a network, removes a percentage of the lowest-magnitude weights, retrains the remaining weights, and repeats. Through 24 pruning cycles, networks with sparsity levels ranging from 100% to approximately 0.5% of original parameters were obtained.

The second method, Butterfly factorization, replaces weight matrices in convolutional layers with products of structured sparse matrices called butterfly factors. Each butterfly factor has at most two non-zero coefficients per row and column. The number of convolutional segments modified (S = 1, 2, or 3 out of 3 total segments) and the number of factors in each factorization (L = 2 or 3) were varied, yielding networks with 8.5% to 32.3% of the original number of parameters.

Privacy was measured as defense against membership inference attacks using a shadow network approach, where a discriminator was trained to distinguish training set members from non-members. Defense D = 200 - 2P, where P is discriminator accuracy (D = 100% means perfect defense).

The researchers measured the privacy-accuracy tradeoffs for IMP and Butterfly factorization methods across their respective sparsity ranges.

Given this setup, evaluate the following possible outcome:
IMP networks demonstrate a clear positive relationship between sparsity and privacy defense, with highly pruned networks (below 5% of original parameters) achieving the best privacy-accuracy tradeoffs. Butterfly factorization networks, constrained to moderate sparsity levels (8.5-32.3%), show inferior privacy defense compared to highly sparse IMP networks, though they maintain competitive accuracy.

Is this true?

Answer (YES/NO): NO